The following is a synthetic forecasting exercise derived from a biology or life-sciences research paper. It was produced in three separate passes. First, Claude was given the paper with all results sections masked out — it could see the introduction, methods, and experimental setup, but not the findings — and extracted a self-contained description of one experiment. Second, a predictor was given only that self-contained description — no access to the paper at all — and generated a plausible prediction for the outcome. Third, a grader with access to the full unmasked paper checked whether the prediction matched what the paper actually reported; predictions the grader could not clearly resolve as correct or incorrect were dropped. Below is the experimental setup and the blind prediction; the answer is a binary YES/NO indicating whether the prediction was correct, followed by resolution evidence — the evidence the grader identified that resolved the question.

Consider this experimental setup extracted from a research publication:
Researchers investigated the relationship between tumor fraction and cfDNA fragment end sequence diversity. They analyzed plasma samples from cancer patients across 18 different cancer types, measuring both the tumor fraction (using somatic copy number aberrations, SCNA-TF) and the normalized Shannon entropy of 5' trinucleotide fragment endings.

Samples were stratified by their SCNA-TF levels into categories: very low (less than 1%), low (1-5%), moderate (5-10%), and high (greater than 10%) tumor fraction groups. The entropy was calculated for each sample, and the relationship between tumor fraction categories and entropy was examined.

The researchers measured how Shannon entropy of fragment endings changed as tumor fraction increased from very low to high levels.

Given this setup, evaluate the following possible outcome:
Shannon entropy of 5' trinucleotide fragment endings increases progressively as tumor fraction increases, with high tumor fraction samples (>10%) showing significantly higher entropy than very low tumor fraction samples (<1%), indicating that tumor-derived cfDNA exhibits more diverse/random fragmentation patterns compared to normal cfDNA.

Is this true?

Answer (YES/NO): YES